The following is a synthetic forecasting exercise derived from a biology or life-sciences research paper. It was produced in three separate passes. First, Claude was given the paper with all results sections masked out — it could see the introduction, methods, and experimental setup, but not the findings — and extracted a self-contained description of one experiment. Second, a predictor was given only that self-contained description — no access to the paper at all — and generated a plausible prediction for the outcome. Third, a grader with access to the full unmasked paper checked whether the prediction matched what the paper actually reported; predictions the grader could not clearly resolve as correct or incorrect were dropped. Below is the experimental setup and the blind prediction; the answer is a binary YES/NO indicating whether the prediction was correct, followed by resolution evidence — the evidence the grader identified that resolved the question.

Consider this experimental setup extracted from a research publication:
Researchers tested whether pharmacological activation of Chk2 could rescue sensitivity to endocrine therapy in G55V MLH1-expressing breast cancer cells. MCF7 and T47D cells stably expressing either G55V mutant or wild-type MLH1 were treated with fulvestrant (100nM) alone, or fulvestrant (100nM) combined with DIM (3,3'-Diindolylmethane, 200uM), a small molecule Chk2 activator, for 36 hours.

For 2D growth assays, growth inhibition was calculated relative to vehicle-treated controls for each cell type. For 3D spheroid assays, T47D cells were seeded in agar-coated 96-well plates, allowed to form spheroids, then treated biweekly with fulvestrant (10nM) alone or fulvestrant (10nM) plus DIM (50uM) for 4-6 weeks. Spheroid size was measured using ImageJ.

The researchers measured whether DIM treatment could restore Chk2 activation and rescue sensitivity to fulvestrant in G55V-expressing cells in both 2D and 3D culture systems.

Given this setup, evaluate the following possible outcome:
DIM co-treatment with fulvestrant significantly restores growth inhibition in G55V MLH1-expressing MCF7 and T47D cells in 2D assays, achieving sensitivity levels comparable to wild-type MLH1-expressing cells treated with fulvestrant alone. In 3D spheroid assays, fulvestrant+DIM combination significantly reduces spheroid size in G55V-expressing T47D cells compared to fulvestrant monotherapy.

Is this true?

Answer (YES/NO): YES